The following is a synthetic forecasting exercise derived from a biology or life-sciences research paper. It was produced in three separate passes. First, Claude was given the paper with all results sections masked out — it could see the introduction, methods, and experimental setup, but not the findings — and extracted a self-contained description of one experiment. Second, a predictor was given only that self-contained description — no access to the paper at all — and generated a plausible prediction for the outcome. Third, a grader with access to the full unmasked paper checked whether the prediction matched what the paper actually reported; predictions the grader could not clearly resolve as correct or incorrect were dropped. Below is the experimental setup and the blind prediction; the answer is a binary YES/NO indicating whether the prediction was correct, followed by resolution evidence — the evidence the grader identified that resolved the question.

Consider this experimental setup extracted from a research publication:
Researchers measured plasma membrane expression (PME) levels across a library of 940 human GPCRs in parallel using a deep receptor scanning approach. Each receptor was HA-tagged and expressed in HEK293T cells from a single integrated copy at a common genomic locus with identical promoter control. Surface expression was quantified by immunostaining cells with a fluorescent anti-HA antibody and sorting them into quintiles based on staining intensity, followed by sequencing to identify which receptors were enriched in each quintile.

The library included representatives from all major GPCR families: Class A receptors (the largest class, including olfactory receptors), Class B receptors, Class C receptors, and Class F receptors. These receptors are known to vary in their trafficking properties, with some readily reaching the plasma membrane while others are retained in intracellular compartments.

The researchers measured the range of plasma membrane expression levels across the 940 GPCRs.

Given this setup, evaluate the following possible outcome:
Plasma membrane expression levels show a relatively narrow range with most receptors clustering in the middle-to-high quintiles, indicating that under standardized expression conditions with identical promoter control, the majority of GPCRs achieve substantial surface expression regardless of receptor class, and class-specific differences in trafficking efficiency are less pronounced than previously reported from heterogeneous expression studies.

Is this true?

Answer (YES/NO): NO